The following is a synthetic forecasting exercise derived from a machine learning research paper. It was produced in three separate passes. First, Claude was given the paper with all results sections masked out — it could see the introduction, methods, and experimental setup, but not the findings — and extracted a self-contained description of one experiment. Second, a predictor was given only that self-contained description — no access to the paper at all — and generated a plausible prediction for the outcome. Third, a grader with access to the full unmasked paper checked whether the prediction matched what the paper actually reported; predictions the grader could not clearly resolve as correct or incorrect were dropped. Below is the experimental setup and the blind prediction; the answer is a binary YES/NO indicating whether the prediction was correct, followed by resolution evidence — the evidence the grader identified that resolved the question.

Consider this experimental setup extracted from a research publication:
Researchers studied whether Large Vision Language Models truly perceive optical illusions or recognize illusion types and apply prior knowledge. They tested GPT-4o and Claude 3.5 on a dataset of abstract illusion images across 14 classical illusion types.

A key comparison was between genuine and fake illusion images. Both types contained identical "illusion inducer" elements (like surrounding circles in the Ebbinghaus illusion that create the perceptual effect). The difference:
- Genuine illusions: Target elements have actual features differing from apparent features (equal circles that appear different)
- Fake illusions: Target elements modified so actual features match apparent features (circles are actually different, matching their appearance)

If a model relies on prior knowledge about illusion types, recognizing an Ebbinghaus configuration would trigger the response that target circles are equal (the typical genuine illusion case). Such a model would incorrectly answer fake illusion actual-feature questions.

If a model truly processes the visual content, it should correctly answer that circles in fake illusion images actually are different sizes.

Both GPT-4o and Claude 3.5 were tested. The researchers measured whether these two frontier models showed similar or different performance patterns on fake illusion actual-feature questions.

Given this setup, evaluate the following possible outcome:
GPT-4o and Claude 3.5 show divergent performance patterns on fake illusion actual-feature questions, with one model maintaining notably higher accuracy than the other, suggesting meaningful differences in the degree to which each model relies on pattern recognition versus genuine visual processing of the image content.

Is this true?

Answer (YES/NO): NO